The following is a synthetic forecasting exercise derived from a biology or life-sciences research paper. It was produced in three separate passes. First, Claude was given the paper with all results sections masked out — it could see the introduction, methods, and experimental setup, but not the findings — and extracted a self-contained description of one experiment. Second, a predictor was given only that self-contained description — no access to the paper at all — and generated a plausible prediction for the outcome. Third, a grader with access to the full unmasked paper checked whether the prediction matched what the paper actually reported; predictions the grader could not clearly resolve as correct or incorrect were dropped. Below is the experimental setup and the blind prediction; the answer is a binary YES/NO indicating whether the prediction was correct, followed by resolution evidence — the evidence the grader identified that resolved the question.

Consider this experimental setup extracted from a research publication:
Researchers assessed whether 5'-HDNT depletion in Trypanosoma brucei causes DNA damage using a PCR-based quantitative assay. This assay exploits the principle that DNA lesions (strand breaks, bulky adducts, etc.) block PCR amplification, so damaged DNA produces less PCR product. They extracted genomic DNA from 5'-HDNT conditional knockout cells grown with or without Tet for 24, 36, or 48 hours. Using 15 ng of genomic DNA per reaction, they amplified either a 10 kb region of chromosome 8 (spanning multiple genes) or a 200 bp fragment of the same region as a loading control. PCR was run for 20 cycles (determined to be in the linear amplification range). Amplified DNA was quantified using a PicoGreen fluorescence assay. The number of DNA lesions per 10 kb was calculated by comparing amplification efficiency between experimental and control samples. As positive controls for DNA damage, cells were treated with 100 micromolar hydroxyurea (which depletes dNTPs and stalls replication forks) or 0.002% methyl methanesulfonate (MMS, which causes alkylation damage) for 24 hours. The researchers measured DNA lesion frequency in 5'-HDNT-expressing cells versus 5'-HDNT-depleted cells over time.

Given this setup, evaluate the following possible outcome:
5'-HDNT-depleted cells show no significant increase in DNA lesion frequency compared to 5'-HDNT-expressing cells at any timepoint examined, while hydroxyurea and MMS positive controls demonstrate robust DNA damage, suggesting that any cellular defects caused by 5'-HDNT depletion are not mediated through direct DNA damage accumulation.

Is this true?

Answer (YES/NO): NO